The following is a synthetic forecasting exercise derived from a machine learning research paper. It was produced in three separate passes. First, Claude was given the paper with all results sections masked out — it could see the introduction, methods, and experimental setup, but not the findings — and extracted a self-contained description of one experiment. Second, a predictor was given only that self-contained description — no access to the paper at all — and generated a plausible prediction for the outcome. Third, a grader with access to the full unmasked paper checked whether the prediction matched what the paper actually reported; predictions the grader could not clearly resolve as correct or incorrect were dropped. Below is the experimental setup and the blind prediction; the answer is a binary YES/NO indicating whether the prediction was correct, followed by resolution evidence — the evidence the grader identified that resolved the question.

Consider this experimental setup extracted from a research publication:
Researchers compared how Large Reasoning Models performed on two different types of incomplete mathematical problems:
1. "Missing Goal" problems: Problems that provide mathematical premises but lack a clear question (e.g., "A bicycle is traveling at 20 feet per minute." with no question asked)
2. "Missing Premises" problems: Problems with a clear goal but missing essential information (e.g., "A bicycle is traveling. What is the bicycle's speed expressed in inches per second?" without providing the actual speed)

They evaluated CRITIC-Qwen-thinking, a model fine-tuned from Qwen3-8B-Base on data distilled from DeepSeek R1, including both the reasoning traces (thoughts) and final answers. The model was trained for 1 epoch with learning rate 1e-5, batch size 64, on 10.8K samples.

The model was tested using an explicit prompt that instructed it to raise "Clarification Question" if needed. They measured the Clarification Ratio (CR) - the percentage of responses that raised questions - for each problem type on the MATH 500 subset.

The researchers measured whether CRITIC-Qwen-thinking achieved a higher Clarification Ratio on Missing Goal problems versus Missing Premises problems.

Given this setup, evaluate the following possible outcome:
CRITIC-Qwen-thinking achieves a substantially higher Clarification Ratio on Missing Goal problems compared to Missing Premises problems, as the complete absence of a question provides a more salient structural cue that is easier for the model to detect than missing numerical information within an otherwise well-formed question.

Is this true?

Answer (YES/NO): NO